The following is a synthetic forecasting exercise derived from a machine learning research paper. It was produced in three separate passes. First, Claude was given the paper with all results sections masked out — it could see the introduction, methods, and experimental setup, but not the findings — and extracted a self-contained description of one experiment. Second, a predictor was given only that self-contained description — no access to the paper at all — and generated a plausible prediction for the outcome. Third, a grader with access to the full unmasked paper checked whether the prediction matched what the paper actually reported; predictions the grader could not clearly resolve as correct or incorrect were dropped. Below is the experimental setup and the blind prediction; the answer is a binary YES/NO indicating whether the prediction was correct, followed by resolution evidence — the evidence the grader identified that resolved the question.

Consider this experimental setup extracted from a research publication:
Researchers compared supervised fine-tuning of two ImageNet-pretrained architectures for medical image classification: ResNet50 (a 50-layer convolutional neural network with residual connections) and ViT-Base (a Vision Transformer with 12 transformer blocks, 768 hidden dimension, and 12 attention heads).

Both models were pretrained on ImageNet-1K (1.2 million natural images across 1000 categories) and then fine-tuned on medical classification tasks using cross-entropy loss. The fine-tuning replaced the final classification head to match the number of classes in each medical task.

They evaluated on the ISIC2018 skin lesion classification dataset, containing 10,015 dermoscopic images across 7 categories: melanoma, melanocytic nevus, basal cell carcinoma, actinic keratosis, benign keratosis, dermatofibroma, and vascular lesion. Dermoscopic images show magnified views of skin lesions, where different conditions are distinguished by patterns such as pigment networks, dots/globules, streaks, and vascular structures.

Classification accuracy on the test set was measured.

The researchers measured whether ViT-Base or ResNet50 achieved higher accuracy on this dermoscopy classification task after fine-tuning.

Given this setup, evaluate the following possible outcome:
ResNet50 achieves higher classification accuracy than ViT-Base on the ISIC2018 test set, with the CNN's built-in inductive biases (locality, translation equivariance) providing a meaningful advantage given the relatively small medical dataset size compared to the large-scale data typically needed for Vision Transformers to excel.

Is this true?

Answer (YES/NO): NO